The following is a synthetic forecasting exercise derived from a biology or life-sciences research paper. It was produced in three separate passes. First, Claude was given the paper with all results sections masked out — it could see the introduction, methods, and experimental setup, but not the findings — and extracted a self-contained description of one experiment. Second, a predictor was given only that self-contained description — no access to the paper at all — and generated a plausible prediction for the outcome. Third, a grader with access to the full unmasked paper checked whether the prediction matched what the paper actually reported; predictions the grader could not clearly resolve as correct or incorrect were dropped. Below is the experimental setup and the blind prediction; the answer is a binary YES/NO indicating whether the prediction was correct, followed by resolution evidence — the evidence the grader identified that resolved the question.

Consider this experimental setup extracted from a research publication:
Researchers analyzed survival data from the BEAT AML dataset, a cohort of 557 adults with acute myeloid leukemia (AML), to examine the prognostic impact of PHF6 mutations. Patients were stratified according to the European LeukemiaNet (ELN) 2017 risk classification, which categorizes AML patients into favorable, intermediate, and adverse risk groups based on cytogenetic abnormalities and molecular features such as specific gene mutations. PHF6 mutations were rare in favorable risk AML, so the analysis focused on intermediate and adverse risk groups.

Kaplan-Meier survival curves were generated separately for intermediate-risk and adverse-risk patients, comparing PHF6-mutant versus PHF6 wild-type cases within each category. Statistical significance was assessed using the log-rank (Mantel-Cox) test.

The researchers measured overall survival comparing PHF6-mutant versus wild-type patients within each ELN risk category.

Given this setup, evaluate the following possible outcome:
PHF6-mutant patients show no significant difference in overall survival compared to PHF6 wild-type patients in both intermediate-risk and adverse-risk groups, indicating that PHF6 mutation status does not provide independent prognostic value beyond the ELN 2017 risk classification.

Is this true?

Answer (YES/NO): NO